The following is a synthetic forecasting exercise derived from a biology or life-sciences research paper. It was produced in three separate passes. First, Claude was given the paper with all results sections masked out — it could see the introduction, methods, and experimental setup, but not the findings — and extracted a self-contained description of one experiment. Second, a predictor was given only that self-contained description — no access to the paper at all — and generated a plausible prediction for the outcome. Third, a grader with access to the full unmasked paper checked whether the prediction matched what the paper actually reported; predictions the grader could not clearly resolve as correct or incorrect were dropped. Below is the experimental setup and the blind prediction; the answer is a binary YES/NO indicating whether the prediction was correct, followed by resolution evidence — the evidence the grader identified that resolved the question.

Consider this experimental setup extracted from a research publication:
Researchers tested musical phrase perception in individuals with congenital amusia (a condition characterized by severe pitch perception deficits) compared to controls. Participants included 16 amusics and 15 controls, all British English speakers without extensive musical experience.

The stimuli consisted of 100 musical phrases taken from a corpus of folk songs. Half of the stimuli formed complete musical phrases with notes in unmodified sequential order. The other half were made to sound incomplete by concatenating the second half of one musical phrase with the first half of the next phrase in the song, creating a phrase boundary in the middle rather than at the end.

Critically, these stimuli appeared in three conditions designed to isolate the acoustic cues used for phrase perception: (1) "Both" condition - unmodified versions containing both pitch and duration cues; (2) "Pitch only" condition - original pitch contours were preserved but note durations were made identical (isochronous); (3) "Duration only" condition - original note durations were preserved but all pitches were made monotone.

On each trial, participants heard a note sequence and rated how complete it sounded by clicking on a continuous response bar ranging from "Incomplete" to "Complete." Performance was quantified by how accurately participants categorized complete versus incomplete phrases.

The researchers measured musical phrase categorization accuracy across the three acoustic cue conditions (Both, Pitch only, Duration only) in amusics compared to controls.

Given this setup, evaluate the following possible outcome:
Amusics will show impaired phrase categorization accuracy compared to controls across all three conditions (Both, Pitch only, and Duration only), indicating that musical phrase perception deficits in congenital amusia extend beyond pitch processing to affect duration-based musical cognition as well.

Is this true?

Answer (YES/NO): NO